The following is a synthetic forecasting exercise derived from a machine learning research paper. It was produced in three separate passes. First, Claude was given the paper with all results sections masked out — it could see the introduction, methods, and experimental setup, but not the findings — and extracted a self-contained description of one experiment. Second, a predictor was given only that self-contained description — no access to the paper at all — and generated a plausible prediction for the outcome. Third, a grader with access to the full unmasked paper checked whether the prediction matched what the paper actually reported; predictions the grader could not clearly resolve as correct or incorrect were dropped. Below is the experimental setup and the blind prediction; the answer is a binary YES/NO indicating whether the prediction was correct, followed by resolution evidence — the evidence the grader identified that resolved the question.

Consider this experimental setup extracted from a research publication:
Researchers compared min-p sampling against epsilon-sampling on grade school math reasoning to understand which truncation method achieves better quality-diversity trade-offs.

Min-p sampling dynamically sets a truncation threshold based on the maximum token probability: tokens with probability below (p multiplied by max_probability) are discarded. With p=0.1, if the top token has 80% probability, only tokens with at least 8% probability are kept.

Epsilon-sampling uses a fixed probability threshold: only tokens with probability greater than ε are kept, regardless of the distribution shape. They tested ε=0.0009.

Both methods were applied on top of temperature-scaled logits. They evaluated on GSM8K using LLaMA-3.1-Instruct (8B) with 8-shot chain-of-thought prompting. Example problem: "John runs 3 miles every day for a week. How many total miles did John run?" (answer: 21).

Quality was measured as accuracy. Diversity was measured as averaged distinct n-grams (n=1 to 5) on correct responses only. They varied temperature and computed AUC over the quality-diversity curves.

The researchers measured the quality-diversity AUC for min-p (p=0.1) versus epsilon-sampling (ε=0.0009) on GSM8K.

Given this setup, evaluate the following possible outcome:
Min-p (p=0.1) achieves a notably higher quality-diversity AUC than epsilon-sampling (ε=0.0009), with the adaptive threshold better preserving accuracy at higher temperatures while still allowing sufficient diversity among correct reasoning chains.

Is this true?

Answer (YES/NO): NO